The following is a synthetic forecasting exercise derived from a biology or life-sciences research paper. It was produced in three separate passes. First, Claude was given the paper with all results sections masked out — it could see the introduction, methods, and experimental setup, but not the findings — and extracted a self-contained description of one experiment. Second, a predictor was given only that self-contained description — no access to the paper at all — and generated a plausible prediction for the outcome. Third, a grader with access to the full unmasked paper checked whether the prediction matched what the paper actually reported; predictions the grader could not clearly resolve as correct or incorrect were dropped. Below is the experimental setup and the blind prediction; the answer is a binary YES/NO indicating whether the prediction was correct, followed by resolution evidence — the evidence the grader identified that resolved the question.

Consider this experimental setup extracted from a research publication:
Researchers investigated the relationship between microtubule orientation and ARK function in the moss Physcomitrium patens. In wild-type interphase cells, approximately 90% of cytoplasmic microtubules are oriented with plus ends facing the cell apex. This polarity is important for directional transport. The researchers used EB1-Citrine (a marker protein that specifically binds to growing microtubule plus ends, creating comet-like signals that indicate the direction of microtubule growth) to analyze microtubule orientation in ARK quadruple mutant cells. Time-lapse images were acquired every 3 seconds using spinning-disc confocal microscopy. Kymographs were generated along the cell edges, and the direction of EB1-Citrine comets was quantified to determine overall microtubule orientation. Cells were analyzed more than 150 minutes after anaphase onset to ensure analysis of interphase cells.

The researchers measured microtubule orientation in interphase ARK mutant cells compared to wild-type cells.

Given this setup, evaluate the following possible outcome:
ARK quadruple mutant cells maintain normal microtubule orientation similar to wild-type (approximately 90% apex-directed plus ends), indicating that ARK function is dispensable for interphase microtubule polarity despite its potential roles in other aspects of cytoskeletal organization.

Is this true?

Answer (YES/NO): YES